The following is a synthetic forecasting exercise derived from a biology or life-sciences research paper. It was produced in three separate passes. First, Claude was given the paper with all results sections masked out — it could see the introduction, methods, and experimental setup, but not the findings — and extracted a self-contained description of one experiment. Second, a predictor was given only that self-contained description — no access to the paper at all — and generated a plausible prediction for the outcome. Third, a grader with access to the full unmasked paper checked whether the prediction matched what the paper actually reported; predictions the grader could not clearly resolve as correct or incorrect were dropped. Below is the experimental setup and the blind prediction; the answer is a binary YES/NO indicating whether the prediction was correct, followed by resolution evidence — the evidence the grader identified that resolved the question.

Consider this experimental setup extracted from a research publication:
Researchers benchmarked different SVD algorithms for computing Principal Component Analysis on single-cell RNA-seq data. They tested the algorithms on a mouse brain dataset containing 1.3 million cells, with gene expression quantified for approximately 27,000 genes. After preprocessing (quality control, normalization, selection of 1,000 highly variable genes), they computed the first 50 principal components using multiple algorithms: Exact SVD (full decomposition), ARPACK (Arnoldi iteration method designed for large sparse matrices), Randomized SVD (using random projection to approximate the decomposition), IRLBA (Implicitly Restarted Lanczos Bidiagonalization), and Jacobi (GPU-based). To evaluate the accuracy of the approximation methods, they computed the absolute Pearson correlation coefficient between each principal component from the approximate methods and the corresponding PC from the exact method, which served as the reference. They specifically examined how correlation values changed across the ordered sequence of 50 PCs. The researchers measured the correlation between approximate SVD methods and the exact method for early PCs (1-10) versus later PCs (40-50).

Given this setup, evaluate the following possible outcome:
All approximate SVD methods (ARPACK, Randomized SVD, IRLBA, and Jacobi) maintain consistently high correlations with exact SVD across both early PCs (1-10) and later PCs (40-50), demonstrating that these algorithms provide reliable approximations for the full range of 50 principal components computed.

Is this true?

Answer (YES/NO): NO